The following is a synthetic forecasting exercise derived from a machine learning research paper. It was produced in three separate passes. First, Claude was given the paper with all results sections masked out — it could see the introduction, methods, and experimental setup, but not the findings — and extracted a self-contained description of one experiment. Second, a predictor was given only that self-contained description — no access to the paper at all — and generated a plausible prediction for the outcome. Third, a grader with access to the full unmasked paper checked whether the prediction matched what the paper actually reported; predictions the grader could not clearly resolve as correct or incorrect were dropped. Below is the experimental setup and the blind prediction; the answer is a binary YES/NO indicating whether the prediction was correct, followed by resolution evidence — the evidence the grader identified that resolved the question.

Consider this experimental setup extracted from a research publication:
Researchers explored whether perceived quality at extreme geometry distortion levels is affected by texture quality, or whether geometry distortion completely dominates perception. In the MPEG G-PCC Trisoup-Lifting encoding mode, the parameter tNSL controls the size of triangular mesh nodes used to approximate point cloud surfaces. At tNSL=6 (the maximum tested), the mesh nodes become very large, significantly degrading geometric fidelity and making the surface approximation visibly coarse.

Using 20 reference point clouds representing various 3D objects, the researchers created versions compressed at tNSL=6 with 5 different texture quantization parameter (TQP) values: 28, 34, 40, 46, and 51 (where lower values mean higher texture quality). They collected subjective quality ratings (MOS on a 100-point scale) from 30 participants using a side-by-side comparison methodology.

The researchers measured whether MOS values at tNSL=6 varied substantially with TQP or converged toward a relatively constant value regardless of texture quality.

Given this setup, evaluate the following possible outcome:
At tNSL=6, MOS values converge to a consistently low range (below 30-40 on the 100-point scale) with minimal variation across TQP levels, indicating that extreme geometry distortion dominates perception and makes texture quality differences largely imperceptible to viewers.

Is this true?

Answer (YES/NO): YES